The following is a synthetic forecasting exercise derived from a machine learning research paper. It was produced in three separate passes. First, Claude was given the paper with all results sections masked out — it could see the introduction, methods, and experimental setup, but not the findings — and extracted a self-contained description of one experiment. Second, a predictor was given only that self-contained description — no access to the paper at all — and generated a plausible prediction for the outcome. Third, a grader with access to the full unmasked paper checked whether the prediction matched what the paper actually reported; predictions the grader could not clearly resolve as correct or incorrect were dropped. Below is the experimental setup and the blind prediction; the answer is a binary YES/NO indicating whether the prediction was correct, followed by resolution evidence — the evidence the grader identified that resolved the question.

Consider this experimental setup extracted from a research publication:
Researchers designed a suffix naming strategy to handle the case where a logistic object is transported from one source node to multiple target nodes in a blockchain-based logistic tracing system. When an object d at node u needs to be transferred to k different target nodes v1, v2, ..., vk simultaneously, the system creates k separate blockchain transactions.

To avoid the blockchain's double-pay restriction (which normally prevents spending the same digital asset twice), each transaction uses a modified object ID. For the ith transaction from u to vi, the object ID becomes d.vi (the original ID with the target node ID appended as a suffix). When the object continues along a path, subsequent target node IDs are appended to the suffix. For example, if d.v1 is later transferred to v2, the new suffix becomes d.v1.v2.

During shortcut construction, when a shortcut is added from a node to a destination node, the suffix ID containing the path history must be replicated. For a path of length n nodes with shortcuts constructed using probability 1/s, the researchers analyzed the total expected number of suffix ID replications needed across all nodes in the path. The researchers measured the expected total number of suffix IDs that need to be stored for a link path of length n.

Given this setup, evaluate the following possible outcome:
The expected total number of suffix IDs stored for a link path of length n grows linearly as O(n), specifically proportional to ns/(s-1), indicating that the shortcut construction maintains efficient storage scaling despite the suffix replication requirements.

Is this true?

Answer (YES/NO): NO